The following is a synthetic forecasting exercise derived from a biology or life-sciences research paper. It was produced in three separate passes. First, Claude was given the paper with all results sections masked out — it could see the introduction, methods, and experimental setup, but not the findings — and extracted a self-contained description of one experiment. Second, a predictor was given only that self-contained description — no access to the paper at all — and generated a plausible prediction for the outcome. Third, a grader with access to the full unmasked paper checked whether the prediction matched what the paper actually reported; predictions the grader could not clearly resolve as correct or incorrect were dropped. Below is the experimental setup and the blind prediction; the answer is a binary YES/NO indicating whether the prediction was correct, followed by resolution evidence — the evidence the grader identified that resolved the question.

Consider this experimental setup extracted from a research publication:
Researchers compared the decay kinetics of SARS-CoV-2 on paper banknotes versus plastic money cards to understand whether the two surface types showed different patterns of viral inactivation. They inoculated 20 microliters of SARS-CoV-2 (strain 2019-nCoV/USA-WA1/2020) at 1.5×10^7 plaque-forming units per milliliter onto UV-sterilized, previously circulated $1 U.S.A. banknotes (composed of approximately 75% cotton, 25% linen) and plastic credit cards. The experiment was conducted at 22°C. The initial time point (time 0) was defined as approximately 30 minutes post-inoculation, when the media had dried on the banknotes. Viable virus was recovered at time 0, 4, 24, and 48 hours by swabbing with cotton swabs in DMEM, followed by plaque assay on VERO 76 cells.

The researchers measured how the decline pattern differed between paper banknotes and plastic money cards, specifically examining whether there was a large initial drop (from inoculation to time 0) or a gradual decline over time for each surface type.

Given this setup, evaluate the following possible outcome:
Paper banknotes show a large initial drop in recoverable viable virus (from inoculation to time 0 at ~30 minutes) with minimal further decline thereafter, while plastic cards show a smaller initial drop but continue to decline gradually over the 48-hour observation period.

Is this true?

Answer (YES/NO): YES